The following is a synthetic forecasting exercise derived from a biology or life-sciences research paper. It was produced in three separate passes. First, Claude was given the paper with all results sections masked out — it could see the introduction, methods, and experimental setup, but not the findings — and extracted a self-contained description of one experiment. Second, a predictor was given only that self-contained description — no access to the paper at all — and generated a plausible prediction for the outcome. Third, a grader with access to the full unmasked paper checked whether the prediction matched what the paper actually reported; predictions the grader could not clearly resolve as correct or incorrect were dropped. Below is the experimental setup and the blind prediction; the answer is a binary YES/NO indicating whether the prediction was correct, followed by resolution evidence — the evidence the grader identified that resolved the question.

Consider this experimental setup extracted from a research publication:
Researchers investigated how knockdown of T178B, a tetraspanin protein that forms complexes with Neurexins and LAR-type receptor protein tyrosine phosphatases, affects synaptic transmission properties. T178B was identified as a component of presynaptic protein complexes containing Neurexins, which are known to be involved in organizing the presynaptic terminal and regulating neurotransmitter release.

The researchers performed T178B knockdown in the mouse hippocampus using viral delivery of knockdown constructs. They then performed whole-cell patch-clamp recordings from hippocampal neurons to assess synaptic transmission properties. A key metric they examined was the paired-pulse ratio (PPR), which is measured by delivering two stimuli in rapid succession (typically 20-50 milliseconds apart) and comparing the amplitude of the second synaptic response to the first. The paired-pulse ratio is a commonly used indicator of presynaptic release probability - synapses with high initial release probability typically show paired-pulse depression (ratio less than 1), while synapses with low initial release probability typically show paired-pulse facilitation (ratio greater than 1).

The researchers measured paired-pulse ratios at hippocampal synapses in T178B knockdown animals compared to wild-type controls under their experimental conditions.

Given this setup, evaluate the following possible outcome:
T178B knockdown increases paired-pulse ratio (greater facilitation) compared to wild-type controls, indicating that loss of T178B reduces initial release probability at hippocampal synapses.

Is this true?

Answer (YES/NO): YES